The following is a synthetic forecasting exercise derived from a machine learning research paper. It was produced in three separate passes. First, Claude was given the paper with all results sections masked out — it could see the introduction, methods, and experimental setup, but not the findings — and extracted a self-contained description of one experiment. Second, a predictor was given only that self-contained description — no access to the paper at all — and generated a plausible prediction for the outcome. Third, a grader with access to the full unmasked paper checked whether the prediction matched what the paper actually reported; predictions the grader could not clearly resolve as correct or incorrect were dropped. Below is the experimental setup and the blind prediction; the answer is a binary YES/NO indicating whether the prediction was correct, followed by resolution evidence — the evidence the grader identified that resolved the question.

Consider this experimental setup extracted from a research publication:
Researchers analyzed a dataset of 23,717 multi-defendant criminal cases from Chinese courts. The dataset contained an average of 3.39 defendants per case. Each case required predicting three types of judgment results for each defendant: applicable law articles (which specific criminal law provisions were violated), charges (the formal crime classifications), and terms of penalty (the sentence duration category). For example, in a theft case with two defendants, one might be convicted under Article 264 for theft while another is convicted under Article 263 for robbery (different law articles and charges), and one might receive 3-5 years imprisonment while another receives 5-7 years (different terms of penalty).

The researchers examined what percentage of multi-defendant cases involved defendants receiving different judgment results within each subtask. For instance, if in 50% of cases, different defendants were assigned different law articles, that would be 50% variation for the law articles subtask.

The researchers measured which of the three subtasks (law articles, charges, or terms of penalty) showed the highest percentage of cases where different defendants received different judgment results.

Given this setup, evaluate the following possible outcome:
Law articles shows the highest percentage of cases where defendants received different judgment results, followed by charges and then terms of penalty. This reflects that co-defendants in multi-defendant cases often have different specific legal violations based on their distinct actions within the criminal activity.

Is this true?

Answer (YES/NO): NO